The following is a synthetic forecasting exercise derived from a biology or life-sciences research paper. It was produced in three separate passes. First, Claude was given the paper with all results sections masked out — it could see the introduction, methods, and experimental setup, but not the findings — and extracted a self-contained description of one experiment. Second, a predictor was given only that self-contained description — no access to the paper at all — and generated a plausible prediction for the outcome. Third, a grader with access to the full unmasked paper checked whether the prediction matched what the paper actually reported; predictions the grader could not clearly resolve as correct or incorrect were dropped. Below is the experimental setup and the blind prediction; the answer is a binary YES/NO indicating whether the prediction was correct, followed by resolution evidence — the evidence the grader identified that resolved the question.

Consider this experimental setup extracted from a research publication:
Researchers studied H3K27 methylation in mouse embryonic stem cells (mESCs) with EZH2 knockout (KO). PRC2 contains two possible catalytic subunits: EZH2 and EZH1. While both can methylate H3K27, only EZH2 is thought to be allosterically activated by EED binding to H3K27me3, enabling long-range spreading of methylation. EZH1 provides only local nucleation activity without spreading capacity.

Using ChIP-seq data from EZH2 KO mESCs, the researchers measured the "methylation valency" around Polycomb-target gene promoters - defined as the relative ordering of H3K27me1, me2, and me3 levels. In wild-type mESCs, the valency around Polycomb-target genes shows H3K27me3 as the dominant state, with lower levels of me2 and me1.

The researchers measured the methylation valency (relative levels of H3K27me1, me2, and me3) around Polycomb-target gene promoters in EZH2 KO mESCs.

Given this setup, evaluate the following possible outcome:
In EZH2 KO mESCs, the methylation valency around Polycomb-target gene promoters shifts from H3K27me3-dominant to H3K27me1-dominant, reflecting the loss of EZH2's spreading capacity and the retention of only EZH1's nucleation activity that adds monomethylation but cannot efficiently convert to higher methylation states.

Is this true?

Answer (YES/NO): NO